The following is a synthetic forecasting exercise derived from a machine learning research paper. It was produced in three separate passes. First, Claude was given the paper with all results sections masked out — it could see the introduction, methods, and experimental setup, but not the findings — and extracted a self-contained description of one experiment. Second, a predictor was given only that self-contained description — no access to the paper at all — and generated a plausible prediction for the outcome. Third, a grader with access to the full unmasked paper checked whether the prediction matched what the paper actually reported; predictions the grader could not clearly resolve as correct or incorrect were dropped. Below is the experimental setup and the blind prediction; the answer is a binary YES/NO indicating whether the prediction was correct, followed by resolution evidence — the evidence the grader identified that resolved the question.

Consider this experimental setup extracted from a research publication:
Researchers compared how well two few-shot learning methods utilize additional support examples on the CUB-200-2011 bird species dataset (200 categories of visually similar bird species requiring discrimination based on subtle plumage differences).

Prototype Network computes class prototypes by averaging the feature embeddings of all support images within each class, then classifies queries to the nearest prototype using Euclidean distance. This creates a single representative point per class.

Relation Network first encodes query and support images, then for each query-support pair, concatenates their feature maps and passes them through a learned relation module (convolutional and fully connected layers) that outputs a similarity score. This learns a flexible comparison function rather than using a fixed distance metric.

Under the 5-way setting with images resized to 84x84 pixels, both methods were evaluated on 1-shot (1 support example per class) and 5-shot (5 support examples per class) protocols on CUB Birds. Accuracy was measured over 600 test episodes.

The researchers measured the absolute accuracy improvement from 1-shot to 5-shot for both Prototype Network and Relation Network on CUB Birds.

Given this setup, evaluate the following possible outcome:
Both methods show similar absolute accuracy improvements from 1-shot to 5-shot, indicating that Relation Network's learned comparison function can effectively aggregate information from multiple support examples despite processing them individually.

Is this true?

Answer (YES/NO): NO